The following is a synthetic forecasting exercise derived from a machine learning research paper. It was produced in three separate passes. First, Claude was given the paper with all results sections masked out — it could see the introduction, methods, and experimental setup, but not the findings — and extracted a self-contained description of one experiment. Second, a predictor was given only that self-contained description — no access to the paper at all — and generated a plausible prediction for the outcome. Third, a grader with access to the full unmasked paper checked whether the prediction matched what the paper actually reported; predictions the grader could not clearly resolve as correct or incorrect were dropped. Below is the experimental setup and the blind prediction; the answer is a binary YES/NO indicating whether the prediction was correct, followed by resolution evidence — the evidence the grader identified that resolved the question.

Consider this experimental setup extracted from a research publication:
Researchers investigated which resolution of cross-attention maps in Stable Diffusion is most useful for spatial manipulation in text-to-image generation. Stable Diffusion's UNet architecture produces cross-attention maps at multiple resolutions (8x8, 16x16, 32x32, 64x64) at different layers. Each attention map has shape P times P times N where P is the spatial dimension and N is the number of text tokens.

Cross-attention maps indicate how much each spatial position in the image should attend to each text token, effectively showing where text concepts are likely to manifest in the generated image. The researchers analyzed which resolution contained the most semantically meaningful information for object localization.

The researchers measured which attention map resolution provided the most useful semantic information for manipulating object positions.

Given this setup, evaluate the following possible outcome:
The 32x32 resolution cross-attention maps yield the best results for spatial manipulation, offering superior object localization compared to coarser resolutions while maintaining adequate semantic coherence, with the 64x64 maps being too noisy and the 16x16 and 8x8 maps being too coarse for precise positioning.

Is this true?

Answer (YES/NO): NO